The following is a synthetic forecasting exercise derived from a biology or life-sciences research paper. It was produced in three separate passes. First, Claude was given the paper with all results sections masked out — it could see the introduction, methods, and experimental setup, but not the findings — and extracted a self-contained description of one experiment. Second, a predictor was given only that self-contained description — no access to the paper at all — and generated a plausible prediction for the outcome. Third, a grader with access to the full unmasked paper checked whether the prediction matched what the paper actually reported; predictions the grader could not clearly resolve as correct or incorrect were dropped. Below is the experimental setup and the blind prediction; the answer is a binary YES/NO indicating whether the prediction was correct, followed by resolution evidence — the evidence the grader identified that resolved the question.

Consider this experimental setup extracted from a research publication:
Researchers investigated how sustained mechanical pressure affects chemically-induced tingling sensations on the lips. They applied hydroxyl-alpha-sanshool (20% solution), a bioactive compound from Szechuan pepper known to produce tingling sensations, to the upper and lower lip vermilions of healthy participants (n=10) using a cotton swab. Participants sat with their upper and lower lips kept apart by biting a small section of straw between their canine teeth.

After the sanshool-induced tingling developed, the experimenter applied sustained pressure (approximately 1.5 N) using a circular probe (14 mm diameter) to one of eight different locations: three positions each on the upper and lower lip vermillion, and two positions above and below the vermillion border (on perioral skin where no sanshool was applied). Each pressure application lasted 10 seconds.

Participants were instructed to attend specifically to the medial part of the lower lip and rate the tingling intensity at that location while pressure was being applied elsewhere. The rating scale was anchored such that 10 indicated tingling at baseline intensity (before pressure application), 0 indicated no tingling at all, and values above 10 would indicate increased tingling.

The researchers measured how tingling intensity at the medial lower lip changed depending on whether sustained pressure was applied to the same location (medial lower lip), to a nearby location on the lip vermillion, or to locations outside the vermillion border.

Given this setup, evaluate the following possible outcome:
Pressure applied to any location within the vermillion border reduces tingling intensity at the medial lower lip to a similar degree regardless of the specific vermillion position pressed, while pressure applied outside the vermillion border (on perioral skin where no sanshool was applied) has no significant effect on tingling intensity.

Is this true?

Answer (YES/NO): NO